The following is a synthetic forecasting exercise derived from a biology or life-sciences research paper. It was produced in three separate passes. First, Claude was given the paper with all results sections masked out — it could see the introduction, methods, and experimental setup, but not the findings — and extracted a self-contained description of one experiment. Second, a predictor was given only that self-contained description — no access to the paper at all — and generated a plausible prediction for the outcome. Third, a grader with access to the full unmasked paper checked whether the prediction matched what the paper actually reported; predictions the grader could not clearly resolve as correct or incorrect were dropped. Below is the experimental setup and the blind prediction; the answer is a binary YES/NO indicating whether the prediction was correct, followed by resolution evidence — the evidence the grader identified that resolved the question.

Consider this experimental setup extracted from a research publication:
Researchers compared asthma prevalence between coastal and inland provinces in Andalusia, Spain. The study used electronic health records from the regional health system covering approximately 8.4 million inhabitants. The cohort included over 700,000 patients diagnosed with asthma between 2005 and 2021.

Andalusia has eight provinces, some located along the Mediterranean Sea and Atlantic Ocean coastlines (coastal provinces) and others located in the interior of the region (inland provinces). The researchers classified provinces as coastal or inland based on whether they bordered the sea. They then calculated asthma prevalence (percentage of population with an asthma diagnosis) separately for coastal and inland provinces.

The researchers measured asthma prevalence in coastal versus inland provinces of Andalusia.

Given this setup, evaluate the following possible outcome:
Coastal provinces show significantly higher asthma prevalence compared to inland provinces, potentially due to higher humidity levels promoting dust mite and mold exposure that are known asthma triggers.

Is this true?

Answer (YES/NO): NO